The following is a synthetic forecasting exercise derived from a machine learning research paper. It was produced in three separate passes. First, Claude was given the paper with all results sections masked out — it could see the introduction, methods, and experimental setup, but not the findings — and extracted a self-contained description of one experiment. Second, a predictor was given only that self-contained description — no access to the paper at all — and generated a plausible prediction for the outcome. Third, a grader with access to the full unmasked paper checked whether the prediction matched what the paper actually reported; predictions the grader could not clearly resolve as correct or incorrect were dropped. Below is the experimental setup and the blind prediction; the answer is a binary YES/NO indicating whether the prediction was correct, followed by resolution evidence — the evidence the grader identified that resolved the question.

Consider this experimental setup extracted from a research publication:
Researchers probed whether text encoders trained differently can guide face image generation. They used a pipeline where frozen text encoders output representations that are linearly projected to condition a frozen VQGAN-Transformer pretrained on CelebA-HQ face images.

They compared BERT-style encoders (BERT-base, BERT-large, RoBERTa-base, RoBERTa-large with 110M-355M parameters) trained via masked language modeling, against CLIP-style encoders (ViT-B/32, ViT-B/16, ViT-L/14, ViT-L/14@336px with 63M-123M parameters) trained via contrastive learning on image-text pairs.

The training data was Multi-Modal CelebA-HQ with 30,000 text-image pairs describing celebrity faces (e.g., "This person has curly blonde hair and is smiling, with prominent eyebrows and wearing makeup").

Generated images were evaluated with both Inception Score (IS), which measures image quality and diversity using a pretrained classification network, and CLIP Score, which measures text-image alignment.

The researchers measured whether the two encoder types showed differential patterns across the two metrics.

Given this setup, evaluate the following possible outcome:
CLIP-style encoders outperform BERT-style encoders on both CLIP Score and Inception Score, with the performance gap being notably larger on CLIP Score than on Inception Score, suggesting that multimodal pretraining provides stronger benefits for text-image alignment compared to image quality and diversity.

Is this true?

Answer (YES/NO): NO